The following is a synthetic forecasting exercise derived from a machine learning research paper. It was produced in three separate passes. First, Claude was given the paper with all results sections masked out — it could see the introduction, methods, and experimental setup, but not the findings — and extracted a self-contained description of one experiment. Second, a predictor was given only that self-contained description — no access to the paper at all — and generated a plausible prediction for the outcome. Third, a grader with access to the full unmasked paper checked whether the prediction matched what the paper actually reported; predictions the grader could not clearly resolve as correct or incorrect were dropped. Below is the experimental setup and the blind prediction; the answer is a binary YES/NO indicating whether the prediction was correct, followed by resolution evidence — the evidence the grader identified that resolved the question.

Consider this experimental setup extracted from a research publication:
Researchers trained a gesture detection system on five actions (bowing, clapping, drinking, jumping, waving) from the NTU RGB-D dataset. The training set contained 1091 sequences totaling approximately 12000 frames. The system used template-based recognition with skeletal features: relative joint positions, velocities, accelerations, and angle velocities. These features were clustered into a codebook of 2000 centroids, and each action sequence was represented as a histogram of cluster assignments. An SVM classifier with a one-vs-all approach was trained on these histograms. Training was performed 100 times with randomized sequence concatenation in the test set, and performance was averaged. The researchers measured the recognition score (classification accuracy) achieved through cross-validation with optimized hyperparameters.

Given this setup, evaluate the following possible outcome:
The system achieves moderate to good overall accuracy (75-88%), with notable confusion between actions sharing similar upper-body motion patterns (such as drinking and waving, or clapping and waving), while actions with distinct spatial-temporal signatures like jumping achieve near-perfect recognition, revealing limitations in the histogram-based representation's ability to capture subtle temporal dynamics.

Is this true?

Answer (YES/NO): NO